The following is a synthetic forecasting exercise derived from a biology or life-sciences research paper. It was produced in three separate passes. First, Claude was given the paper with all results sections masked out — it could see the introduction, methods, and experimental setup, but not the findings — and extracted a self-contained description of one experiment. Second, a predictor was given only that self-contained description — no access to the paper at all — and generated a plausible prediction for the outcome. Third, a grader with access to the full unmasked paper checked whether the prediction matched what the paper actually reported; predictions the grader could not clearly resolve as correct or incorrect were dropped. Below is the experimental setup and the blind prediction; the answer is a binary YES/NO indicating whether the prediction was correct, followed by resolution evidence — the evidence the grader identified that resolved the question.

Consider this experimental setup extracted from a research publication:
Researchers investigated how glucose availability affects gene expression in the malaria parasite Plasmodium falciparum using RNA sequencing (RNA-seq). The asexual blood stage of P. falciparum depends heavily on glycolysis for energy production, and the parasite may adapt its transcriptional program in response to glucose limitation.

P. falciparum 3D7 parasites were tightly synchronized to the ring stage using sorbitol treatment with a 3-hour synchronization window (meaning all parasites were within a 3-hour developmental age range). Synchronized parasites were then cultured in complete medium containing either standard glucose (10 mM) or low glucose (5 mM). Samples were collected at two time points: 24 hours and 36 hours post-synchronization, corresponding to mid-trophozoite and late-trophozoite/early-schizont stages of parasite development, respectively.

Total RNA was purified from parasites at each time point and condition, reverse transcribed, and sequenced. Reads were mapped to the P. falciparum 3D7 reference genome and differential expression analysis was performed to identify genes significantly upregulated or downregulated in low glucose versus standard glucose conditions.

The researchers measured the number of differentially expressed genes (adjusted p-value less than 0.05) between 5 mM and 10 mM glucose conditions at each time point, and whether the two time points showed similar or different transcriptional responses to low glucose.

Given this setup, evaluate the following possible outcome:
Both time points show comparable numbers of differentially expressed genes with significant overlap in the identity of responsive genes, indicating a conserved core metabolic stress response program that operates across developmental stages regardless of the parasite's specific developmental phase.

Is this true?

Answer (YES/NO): NO